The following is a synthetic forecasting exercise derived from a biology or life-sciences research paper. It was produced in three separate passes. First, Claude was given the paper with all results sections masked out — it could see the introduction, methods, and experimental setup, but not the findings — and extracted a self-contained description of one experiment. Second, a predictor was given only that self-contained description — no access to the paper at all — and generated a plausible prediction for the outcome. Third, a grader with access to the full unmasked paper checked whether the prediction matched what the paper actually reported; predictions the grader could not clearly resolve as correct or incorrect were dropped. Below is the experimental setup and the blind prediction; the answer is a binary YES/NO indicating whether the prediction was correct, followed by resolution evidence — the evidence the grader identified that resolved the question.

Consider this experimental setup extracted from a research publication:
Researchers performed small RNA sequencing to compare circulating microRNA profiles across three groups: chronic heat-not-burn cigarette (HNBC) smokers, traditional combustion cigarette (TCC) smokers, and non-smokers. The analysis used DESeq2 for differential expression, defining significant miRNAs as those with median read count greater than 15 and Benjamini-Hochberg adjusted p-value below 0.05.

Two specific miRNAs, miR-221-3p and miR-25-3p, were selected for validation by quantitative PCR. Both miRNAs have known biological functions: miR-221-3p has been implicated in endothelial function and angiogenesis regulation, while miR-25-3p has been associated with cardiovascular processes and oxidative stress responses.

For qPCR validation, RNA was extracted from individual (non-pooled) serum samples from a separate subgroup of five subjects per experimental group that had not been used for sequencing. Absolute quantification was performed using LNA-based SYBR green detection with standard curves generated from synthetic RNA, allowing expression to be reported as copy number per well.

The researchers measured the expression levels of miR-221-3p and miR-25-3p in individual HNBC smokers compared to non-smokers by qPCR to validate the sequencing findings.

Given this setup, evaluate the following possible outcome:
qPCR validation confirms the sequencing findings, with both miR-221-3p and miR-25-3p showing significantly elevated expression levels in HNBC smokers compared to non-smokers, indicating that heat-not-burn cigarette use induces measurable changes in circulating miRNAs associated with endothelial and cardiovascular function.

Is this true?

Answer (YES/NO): NO